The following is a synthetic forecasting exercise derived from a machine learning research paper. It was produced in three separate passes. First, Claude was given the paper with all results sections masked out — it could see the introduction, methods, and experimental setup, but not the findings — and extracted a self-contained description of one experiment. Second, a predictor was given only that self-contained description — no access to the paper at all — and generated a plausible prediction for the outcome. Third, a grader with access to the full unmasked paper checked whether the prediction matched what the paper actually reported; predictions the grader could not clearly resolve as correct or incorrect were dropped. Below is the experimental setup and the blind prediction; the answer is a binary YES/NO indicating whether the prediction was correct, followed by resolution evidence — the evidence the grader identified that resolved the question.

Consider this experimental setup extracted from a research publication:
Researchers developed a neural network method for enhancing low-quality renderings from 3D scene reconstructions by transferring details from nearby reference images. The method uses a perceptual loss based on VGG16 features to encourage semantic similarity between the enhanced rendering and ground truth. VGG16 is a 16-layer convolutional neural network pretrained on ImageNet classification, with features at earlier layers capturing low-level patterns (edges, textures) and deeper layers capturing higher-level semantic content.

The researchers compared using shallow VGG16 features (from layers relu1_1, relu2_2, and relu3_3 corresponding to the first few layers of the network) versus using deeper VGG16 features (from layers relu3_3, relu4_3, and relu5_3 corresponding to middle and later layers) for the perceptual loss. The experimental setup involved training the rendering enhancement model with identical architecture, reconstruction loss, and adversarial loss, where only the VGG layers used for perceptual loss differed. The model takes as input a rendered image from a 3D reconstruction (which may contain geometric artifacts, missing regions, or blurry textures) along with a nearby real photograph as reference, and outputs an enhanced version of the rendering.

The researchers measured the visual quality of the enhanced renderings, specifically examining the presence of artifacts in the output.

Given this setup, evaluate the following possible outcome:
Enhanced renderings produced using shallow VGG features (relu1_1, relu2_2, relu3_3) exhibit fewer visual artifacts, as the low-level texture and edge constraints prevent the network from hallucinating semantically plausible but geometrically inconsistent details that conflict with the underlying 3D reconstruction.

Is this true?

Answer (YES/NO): YES